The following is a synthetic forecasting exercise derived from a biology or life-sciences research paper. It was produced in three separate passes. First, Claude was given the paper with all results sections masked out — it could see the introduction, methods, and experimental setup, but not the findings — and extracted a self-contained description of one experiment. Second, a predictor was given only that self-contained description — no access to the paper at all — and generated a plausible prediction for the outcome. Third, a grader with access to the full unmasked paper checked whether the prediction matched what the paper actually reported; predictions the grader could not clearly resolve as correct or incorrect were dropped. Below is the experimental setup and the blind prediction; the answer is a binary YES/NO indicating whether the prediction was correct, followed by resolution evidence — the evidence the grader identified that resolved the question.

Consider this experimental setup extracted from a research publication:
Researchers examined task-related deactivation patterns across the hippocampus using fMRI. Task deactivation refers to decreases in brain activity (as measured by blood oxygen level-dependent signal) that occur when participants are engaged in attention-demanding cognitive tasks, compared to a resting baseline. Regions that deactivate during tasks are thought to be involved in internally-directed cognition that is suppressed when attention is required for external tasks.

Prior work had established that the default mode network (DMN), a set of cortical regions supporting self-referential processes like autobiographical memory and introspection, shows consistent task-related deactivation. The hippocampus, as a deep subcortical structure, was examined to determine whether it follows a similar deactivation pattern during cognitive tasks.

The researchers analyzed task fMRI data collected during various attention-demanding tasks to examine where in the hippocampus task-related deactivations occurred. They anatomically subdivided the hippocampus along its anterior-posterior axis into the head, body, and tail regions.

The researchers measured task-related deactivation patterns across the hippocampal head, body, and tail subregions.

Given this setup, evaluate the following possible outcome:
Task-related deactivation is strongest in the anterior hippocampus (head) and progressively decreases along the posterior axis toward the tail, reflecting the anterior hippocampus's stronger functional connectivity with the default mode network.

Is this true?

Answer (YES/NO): NO